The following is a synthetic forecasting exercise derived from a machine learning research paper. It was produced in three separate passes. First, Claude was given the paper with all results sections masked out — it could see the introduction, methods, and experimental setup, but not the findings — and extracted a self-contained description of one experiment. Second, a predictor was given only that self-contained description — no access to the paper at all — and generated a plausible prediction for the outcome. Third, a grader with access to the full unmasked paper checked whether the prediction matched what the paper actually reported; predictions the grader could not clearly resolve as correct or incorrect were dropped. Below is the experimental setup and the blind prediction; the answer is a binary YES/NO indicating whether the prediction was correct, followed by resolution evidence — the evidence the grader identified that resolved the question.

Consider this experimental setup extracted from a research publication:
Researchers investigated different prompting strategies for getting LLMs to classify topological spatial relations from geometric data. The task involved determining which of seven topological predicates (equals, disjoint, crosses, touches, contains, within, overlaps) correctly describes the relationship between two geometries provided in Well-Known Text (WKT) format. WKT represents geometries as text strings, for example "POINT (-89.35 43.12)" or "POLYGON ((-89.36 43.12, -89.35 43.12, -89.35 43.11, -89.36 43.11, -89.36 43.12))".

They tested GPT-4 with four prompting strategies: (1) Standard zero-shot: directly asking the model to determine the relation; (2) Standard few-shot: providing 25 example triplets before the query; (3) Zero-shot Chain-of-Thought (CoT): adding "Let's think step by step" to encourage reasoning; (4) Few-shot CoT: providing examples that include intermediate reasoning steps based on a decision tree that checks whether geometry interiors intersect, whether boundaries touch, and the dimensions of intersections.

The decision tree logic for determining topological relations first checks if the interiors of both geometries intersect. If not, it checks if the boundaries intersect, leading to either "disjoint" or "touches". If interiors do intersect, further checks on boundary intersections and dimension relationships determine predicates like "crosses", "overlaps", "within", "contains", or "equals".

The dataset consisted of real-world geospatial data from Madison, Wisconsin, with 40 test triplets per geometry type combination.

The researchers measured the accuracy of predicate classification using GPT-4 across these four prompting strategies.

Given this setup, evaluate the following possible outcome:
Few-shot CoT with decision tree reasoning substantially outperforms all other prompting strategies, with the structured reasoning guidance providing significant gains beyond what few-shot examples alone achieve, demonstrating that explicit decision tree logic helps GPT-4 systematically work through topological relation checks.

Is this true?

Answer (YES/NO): NO